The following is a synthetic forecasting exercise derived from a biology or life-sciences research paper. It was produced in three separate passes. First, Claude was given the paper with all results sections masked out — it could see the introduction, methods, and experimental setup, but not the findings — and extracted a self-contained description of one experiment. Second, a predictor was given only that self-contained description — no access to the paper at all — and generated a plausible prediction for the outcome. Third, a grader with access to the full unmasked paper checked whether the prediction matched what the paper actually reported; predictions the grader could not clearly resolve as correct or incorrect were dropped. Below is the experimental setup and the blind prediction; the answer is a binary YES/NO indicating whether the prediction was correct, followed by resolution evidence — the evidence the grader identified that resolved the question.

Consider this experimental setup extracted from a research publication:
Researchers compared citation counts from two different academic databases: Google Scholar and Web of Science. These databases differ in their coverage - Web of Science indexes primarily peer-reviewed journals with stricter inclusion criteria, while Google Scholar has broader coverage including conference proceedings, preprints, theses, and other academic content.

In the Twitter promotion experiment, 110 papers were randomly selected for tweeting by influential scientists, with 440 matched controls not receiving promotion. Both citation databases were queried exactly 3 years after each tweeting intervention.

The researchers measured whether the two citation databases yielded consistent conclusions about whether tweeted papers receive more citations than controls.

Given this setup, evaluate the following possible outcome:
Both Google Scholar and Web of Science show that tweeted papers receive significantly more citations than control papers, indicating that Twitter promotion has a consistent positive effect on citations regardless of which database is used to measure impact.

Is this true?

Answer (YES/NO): NO